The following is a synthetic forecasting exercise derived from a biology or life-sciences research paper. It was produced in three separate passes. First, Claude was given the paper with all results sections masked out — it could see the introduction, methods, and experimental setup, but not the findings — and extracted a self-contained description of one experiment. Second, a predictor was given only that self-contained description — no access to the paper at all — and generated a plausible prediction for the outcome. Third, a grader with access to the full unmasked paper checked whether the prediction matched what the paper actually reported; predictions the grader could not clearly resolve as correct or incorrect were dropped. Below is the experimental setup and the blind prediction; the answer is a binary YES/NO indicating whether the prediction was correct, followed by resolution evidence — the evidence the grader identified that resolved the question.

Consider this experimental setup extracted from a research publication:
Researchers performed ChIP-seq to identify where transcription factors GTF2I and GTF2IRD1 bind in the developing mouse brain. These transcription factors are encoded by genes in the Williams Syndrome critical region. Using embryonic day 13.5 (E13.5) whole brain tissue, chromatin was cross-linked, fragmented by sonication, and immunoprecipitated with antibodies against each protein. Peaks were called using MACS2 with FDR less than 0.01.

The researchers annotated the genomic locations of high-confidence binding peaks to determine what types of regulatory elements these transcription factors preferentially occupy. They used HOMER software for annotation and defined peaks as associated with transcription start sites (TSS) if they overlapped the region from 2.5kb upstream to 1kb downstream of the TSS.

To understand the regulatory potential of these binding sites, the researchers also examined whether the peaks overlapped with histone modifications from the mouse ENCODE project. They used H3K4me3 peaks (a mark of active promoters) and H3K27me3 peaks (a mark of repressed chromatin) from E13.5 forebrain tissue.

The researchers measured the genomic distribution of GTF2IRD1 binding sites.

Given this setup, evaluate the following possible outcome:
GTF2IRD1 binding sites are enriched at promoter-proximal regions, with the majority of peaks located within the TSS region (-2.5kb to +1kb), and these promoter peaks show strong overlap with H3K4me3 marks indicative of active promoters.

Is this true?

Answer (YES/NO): YES